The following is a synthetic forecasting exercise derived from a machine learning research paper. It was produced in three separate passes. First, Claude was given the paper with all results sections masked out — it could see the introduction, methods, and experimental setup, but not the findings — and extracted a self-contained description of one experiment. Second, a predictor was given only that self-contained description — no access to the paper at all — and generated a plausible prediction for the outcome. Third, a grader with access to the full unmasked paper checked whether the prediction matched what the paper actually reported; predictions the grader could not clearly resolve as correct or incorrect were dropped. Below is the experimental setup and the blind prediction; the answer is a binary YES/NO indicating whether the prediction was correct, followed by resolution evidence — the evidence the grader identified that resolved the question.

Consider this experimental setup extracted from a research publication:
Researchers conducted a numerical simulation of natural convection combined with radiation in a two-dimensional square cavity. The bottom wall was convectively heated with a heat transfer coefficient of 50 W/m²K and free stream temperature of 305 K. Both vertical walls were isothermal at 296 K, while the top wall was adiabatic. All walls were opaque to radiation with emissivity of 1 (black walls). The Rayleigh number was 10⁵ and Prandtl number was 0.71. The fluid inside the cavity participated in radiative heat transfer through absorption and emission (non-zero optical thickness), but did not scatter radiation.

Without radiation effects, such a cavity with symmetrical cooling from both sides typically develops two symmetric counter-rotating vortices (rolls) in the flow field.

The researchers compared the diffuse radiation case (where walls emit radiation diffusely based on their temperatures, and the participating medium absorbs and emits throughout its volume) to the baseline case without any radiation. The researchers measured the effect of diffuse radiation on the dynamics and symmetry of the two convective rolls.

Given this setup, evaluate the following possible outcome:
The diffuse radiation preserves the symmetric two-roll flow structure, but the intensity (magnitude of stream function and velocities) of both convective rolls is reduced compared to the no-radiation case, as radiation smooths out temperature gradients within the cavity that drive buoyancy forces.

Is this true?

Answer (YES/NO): NO